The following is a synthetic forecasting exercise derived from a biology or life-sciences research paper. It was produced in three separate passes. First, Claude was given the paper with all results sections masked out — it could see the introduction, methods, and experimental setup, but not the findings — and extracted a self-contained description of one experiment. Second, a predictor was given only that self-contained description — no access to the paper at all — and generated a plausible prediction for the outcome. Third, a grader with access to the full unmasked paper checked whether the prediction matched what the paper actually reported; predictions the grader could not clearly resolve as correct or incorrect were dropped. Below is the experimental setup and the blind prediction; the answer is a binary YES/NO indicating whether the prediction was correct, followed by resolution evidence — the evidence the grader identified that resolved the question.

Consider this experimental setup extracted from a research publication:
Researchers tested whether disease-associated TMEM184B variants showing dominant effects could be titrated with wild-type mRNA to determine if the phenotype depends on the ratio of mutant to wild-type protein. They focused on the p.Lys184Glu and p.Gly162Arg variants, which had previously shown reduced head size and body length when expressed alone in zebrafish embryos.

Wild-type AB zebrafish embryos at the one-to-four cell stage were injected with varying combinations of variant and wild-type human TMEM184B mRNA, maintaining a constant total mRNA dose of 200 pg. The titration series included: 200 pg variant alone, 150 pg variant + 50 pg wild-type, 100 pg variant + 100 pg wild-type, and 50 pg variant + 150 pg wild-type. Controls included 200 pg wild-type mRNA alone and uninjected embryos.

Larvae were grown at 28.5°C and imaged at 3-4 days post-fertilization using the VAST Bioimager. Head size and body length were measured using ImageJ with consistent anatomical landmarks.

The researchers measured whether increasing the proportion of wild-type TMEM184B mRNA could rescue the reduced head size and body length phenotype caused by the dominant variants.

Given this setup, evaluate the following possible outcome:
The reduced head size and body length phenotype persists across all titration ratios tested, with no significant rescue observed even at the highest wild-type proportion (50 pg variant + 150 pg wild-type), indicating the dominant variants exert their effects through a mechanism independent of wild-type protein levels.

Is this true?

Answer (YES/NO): NO